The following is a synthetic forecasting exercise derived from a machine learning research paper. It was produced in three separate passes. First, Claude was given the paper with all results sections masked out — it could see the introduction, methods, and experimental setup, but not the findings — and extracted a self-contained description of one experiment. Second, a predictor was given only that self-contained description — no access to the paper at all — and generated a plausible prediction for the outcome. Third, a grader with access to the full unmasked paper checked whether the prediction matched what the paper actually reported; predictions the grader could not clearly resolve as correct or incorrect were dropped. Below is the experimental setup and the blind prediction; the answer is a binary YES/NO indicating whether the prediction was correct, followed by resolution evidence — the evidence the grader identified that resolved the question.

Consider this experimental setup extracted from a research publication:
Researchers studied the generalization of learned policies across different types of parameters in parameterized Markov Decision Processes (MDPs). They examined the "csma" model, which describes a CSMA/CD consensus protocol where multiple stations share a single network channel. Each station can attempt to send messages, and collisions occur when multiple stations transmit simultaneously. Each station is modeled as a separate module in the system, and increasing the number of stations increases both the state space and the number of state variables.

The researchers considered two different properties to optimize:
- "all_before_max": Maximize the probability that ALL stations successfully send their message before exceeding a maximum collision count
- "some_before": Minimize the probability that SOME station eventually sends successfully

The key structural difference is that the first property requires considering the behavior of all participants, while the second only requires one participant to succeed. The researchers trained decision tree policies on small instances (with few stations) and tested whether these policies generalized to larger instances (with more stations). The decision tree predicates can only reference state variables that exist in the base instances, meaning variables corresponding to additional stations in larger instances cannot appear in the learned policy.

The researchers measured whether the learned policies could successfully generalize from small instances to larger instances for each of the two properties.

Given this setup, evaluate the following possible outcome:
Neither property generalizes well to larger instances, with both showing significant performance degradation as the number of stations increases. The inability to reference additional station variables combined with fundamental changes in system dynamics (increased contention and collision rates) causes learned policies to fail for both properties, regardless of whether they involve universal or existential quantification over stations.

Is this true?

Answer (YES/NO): NO